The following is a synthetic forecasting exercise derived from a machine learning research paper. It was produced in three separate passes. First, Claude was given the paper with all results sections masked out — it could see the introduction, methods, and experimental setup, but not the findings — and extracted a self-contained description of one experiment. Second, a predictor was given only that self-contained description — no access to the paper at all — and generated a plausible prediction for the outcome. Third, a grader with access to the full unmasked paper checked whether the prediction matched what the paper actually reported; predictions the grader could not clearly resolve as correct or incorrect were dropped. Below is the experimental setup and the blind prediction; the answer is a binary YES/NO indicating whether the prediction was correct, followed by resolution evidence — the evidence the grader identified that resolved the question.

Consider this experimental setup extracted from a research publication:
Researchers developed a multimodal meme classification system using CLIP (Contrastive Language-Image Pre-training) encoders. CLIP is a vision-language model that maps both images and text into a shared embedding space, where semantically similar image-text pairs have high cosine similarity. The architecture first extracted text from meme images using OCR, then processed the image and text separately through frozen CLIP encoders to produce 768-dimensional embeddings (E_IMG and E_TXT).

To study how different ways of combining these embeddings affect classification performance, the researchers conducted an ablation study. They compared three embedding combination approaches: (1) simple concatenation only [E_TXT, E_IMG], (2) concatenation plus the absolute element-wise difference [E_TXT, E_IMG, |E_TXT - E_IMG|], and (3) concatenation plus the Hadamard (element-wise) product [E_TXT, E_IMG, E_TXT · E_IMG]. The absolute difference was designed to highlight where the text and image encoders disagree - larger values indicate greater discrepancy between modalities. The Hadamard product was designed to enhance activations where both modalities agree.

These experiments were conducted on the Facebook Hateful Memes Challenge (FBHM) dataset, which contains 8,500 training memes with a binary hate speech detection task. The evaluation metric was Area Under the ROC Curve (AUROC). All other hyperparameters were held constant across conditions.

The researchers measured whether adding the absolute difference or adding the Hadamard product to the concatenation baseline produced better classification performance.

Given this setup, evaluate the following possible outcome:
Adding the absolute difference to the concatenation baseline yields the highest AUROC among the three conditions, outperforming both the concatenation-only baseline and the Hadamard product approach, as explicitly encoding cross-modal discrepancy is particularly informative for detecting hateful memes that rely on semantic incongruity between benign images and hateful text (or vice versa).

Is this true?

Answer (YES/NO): NO